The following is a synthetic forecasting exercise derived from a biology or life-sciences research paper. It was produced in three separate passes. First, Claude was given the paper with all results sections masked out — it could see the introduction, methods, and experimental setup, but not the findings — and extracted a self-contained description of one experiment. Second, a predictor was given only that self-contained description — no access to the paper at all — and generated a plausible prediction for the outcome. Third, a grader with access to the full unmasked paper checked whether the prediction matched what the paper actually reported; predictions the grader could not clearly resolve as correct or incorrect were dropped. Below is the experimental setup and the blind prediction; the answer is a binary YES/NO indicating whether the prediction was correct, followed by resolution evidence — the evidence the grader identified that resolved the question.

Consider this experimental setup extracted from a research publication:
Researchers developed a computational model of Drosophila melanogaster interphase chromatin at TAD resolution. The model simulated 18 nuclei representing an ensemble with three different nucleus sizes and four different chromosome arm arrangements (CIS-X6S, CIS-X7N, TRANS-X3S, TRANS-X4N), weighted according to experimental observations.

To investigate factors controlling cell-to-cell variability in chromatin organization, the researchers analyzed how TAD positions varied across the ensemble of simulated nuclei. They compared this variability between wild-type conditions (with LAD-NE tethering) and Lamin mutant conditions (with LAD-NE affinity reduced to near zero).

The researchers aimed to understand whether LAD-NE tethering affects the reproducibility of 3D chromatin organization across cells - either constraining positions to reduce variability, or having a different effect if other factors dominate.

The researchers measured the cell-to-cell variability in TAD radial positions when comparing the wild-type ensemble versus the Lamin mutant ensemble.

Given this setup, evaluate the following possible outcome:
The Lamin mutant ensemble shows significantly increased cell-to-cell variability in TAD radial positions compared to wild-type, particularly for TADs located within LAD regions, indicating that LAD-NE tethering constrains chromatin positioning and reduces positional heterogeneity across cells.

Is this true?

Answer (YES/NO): NO